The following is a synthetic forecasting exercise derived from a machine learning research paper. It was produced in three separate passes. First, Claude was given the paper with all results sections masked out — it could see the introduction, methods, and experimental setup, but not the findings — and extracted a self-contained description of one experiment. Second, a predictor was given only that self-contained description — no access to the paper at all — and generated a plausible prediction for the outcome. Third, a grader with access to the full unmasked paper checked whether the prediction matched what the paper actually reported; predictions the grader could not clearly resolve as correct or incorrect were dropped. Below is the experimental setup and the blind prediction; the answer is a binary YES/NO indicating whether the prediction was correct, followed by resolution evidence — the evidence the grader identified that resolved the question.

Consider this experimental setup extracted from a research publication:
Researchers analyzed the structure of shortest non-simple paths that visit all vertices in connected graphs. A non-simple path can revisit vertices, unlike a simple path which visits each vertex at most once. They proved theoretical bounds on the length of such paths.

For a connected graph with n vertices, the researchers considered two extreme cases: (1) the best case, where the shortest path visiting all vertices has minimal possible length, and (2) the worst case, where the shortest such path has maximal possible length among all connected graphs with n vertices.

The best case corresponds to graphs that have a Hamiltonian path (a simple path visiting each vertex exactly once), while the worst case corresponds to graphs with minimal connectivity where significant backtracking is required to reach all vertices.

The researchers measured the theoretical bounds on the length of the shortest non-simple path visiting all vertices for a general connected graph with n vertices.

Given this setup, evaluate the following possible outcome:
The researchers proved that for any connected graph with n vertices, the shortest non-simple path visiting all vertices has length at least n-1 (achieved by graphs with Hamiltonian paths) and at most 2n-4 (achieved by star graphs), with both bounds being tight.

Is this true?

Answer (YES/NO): NO